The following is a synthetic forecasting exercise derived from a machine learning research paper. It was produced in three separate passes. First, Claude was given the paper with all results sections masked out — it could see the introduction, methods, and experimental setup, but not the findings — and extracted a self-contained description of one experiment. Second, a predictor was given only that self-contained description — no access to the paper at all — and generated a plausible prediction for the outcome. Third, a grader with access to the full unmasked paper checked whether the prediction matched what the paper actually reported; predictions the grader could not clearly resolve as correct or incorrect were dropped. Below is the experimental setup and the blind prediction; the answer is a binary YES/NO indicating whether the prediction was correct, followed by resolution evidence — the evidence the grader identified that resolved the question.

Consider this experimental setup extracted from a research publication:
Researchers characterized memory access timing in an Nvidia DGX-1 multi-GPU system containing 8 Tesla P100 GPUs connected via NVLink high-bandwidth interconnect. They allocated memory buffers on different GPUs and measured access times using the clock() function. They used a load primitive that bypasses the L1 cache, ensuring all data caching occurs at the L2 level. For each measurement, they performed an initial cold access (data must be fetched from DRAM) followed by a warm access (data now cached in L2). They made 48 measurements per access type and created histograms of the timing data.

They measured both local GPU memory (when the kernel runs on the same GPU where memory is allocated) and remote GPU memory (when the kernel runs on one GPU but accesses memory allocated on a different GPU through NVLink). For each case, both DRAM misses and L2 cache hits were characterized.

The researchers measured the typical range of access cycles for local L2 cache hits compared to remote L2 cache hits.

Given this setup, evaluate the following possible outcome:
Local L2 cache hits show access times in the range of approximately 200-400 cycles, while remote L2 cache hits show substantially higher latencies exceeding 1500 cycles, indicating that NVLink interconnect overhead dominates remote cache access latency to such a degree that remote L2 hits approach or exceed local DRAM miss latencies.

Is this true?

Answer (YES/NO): NO